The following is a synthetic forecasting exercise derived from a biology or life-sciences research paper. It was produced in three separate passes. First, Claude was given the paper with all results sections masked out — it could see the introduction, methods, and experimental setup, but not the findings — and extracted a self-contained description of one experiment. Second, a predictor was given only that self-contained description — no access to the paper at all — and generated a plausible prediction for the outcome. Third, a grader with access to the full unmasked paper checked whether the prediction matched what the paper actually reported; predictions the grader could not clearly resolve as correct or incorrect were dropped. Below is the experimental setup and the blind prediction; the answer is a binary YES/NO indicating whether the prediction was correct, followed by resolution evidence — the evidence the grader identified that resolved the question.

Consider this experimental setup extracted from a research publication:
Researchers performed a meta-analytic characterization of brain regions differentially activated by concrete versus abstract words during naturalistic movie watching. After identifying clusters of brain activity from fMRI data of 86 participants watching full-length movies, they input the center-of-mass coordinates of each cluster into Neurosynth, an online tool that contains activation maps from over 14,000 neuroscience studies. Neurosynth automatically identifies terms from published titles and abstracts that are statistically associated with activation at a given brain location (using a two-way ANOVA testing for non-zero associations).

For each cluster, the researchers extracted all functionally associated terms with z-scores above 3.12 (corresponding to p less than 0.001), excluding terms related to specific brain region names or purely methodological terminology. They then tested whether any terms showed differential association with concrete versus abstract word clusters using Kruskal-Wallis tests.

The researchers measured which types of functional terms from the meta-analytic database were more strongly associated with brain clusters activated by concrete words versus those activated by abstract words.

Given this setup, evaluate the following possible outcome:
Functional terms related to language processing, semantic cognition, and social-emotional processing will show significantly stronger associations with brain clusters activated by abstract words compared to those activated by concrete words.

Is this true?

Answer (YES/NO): NO